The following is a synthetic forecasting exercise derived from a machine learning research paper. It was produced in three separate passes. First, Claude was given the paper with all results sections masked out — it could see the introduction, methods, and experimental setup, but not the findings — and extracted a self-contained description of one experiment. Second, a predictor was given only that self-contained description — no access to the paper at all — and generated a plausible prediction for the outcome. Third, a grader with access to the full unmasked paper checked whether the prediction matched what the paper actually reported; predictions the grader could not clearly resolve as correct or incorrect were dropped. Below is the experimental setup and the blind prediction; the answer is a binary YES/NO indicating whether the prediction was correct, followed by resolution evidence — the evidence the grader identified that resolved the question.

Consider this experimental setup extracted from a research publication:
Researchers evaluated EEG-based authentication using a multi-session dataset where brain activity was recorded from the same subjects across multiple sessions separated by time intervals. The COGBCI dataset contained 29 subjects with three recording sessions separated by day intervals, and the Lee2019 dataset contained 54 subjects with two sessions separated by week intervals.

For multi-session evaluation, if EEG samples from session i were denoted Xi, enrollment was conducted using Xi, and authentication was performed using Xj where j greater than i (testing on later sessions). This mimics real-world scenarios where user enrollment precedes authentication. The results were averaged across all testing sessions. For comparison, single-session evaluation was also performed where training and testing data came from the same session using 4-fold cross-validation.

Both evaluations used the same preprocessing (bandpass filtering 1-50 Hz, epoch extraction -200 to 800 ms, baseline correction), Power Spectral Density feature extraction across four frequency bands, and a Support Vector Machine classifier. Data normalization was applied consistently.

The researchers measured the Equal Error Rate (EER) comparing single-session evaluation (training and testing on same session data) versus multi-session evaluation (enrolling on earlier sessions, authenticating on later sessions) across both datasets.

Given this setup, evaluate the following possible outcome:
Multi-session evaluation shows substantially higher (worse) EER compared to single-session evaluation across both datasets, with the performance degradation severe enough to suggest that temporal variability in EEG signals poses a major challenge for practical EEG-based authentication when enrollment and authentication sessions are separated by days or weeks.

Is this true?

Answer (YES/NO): YES